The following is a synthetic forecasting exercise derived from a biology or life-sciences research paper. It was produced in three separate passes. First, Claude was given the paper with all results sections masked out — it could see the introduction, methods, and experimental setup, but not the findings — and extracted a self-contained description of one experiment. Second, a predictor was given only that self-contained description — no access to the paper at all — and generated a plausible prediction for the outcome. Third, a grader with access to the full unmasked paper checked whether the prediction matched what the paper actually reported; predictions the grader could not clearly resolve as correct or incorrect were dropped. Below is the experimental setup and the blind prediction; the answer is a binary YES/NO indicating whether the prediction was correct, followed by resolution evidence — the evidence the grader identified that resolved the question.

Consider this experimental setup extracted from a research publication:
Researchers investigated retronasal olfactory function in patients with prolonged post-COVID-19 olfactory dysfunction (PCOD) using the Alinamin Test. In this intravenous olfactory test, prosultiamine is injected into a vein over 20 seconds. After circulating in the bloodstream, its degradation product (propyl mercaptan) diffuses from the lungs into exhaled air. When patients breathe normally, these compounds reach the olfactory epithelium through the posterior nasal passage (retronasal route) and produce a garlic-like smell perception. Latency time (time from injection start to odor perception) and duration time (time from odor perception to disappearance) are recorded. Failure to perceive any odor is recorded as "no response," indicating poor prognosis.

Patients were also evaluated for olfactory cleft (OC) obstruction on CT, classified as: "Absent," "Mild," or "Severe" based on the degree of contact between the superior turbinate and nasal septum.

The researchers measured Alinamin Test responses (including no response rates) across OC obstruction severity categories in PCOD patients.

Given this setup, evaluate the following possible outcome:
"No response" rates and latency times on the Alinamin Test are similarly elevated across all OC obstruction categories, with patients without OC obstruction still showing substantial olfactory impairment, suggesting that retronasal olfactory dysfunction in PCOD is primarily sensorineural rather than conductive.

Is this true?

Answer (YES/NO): NO